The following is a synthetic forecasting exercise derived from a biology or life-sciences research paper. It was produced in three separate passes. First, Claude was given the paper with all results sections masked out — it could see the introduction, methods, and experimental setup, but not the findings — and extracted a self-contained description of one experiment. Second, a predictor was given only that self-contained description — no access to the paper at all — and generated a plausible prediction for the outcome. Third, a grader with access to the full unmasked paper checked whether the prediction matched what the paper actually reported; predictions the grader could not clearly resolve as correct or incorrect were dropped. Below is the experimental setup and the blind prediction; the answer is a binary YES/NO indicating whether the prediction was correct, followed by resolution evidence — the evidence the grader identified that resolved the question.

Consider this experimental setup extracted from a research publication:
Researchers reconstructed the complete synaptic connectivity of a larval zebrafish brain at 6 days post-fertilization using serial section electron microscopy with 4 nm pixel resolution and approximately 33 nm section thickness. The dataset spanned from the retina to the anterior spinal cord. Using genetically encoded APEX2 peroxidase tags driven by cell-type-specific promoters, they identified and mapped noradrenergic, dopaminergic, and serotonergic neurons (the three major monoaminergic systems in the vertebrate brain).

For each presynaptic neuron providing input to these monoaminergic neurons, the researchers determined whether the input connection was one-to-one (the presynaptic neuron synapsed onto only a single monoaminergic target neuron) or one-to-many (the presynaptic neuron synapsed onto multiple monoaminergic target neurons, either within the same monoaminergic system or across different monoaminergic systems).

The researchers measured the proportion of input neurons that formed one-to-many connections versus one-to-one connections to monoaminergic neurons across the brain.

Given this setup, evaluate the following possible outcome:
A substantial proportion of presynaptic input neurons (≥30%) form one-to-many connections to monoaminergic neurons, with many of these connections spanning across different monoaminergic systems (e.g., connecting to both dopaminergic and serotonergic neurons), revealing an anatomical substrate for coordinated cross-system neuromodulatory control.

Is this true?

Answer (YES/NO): NO